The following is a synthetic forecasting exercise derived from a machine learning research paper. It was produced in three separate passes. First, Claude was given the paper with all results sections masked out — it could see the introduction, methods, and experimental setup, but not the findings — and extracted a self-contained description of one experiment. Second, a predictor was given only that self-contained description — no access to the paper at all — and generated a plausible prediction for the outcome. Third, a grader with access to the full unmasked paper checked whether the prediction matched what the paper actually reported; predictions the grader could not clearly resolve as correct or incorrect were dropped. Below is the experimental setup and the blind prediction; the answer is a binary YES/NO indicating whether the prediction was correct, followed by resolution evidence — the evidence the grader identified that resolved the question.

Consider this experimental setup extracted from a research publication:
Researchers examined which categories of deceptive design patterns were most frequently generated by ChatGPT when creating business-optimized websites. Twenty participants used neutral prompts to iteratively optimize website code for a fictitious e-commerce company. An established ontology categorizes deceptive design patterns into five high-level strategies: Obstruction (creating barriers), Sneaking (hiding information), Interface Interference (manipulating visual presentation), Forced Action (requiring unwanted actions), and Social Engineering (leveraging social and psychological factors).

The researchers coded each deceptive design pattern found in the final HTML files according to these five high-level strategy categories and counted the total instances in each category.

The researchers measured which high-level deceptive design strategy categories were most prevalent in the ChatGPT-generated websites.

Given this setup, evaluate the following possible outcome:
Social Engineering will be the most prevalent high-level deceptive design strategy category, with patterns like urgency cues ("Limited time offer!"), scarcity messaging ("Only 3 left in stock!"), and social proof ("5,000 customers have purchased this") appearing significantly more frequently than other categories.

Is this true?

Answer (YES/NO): YES